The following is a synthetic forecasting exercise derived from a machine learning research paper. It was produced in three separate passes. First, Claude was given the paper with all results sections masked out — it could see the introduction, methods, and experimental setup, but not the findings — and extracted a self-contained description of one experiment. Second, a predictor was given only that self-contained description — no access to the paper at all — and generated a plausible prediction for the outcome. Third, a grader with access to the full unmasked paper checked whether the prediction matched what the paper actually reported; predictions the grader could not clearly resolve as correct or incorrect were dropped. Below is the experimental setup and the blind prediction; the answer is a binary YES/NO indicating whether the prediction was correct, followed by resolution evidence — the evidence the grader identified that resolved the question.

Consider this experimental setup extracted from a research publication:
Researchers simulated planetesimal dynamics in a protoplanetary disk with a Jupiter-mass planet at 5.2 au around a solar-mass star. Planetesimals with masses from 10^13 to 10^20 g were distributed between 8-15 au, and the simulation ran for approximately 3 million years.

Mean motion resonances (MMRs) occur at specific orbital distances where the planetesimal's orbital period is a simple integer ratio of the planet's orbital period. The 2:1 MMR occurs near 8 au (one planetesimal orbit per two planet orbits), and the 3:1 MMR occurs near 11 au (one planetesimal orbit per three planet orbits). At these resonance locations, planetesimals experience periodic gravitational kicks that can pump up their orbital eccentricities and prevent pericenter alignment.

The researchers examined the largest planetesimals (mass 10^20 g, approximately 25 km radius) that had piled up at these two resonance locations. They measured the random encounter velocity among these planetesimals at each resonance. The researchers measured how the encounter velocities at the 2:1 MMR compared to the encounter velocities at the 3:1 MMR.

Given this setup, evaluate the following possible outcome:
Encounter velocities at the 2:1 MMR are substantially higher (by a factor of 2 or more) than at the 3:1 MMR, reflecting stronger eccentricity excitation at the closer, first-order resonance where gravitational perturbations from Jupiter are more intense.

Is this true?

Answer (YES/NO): YES